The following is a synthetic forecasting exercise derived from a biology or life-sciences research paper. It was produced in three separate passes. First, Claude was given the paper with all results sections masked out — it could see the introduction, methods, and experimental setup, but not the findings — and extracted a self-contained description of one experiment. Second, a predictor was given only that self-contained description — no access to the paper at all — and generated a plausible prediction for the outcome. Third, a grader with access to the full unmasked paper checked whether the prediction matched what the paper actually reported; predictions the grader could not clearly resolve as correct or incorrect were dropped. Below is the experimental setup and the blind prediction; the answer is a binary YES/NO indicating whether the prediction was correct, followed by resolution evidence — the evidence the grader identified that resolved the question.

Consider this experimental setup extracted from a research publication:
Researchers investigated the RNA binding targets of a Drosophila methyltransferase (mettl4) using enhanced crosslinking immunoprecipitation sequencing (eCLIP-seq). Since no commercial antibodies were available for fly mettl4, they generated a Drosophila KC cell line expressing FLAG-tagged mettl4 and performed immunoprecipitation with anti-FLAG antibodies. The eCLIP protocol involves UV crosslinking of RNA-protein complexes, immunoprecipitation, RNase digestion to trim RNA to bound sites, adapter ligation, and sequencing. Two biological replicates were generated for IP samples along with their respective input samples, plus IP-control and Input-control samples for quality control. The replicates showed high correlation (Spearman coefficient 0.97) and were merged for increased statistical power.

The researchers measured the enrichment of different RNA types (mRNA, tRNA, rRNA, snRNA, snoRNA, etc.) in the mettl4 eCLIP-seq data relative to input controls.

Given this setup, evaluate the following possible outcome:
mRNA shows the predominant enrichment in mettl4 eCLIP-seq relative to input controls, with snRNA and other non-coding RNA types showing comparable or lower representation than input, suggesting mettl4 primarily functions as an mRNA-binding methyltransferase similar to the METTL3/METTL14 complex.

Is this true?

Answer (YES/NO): NO